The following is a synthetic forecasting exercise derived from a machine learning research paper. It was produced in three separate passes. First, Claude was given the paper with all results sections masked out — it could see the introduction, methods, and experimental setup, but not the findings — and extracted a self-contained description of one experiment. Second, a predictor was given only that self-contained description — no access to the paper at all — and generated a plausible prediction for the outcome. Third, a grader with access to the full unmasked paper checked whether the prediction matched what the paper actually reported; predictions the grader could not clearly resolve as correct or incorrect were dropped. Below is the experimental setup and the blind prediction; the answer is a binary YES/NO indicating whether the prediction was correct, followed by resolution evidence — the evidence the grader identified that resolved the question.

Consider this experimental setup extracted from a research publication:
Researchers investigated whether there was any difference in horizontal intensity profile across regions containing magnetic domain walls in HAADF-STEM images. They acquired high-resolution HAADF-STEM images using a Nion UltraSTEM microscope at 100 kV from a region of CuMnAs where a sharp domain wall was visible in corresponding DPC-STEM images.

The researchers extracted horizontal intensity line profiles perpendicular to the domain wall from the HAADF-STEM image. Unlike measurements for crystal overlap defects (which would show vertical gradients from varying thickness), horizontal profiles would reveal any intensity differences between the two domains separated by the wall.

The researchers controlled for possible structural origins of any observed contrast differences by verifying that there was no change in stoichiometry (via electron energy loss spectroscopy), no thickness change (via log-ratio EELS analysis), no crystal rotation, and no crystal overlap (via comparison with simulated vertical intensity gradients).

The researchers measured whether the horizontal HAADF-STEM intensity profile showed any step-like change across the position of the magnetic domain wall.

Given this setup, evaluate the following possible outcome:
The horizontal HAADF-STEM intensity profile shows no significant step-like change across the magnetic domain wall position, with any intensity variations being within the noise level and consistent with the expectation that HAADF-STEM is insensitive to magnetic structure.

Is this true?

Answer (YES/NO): NO